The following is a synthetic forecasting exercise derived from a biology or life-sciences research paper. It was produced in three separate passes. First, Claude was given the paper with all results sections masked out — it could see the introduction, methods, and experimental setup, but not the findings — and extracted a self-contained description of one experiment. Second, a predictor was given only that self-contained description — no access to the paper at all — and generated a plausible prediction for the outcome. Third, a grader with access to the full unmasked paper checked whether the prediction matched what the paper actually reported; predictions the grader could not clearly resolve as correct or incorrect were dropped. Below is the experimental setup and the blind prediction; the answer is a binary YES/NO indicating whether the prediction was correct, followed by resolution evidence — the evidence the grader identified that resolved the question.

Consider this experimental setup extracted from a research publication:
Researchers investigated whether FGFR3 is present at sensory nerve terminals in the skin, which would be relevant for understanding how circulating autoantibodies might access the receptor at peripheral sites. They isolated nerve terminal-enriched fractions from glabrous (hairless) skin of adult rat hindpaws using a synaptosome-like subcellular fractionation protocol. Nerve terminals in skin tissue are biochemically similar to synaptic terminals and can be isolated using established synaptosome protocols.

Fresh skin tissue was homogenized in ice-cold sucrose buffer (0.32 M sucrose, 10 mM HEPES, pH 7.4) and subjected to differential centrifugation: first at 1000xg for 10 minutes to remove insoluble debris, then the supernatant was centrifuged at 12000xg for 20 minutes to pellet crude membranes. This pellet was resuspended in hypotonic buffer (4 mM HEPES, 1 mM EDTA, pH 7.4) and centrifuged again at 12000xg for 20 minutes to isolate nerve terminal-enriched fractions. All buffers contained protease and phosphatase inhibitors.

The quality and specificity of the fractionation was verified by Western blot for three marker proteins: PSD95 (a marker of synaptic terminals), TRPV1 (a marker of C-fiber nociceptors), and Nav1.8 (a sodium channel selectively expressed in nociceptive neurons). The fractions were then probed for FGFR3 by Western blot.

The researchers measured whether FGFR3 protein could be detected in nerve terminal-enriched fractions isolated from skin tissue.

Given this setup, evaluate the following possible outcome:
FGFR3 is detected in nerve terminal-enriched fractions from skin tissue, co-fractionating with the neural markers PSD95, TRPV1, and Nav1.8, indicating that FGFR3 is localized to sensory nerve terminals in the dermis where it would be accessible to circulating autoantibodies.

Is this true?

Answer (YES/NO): YES